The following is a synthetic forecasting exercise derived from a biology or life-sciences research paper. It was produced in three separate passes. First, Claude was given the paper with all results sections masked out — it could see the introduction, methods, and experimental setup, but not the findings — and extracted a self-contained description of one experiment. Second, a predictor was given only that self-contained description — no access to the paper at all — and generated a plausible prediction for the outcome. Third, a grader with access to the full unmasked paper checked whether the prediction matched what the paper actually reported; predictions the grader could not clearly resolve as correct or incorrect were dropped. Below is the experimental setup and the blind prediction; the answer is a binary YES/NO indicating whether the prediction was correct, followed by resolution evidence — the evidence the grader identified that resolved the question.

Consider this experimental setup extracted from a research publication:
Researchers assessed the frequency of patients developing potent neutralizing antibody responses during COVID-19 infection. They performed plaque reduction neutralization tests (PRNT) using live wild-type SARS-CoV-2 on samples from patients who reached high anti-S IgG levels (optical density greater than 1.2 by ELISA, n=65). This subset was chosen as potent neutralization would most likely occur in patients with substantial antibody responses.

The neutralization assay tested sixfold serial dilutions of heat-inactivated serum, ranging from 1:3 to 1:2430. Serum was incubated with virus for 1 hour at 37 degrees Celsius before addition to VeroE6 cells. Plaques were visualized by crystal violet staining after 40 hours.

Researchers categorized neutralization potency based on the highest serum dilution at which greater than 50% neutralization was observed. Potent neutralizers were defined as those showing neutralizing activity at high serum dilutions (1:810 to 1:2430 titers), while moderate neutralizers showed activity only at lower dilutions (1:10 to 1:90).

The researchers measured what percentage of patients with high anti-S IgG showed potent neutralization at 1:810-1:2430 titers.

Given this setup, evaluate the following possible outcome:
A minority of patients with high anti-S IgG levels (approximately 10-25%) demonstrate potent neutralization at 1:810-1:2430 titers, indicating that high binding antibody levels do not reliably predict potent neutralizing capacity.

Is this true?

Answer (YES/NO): YES